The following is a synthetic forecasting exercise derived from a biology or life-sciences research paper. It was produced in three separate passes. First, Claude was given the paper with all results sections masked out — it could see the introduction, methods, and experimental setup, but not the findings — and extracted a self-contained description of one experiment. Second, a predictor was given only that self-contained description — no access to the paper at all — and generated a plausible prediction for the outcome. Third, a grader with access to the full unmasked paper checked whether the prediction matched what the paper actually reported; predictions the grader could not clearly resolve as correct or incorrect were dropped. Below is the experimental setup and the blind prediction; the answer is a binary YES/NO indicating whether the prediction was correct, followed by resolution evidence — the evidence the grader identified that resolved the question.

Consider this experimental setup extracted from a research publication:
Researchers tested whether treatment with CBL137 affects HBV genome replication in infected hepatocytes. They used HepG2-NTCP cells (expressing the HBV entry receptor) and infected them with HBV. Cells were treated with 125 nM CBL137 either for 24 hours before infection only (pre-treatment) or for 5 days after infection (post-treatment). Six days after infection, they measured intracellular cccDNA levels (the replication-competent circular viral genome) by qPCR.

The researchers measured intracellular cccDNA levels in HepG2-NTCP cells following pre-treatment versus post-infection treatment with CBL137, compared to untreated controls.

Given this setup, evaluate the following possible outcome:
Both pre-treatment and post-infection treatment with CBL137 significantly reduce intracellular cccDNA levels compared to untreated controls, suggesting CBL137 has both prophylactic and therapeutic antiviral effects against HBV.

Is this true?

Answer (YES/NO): YES